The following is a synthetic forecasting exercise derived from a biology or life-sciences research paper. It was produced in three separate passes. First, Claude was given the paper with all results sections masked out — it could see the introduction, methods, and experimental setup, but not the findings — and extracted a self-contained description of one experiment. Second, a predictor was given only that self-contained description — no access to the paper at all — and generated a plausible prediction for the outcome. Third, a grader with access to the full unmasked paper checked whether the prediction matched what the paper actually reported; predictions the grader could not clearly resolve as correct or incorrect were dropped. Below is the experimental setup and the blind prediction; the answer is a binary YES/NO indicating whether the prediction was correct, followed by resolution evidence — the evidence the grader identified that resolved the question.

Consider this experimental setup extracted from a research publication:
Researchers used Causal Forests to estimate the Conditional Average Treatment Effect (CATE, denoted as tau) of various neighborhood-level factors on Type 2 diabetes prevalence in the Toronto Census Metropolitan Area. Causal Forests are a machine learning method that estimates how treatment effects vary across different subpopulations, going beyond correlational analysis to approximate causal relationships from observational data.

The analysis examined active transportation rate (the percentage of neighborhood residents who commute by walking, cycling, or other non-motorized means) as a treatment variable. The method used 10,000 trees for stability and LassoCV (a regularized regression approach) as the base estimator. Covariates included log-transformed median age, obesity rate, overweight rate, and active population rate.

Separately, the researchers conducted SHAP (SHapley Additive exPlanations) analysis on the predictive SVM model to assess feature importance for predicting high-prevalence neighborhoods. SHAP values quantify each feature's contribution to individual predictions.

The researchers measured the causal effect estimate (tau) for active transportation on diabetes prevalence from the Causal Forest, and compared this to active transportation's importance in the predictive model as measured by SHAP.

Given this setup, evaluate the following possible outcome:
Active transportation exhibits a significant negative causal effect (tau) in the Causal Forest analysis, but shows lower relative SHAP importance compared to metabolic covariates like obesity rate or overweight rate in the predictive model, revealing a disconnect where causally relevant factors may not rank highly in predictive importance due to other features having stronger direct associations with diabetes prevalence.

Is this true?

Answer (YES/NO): NO